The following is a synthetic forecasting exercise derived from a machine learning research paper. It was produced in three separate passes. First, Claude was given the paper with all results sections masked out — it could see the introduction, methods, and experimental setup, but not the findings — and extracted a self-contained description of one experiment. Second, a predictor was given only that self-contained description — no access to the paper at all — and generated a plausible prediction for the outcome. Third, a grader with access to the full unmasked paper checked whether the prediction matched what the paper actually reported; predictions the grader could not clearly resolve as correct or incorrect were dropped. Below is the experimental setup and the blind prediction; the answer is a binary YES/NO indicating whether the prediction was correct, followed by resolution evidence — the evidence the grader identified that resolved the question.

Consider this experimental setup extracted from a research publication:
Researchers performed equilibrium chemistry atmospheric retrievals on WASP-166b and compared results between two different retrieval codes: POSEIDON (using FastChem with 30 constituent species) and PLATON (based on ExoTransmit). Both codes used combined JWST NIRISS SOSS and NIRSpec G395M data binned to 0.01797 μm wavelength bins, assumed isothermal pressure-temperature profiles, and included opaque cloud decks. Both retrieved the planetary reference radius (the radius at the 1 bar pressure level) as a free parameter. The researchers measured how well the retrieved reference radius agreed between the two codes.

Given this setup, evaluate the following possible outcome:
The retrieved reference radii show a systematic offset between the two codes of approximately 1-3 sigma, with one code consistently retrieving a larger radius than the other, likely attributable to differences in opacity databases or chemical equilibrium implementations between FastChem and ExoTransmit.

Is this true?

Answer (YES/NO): NO